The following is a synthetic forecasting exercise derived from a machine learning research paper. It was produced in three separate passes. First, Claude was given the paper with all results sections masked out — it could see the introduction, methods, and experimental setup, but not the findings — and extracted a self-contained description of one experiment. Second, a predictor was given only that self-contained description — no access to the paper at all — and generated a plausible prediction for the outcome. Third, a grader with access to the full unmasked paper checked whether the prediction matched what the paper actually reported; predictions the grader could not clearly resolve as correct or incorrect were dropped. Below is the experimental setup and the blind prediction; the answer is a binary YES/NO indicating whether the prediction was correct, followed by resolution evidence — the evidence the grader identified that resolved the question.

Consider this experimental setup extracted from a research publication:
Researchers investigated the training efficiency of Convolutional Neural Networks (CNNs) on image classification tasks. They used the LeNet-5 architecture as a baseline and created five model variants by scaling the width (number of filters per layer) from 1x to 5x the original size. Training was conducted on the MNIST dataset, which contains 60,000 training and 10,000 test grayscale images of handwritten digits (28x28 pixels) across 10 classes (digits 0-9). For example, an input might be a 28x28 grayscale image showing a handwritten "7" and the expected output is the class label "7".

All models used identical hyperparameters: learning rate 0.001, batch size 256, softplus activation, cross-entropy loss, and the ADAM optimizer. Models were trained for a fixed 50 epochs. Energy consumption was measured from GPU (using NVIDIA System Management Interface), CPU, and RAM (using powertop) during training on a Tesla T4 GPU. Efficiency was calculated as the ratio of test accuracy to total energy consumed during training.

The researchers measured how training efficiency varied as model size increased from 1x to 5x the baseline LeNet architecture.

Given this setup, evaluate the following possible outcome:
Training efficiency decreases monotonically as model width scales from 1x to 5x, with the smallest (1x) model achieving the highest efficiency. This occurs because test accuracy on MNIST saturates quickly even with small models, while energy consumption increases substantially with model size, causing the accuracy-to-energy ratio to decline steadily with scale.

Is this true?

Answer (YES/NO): NO